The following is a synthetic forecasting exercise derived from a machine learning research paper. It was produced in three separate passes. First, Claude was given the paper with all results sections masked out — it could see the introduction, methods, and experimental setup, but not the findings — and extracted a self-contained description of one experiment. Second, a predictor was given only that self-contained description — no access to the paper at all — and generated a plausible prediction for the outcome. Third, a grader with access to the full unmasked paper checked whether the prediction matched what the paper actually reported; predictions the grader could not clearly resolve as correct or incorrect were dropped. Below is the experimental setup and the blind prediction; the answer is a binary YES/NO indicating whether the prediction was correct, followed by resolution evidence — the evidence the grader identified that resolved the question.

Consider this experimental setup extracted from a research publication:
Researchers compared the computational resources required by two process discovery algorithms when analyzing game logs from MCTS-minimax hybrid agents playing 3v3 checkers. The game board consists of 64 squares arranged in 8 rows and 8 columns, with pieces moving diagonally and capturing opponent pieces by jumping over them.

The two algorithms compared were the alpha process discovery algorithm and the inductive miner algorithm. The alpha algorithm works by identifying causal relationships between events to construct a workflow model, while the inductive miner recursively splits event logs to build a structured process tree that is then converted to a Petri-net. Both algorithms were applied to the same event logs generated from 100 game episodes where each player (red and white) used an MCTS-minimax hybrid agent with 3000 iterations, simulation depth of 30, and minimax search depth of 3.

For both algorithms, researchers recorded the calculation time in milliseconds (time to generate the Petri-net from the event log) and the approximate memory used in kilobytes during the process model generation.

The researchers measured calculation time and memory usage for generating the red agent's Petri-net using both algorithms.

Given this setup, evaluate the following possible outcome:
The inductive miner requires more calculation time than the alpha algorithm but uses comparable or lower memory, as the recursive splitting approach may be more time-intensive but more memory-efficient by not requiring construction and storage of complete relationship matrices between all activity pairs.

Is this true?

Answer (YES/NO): NO